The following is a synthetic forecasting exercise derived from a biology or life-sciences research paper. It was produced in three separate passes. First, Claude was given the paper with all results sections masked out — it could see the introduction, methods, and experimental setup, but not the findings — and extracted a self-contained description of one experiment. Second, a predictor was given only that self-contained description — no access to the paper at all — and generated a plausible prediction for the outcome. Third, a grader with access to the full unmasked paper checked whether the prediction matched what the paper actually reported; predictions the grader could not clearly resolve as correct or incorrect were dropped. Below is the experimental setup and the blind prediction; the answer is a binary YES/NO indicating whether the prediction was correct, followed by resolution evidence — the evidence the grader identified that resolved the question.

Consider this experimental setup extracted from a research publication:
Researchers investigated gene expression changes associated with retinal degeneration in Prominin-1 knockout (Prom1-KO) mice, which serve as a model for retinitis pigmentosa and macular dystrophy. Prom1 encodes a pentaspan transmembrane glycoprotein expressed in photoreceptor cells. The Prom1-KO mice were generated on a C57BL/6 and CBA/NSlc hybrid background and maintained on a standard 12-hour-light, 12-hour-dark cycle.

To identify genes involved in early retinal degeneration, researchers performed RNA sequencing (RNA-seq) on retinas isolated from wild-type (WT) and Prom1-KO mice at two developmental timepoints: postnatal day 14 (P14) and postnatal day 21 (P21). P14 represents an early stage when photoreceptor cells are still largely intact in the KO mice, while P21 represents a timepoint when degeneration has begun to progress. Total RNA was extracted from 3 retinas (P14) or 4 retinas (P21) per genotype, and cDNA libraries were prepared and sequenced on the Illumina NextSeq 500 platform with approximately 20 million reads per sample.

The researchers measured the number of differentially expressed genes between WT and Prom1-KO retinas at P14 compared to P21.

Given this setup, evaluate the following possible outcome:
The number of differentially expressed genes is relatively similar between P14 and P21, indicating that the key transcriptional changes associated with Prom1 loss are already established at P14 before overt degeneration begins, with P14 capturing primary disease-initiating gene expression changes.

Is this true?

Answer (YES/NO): NO